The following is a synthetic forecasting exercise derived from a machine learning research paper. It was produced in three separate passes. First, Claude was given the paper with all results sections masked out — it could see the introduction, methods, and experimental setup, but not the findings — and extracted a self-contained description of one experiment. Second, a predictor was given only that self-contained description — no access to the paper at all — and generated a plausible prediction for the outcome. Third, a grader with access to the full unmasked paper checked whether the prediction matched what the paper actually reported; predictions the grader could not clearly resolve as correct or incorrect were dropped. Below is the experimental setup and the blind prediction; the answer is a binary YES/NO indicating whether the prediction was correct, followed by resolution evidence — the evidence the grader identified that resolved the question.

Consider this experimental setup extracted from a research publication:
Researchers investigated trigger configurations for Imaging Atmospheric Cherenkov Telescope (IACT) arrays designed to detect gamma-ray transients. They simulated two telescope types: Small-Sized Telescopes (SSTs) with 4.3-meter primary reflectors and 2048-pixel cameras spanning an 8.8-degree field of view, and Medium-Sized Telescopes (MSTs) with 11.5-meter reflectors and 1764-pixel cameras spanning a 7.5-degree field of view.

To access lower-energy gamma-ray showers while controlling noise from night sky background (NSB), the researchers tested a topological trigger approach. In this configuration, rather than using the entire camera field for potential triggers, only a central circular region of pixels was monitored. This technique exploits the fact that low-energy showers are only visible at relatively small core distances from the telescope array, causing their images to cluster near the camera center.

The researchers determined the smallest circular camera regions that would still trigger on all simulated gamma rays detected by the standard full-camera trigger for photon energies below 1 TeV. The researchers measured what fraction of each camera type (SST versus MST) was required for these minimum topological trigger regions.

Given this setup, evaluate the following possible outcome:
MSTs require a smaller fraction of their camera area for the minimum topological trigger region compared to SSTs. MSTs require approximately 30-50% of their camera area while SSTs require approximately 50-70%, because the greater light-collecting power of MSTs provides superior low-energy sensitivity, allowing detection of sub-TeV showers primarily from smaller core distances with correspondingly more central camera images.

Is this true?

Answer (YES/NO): NO